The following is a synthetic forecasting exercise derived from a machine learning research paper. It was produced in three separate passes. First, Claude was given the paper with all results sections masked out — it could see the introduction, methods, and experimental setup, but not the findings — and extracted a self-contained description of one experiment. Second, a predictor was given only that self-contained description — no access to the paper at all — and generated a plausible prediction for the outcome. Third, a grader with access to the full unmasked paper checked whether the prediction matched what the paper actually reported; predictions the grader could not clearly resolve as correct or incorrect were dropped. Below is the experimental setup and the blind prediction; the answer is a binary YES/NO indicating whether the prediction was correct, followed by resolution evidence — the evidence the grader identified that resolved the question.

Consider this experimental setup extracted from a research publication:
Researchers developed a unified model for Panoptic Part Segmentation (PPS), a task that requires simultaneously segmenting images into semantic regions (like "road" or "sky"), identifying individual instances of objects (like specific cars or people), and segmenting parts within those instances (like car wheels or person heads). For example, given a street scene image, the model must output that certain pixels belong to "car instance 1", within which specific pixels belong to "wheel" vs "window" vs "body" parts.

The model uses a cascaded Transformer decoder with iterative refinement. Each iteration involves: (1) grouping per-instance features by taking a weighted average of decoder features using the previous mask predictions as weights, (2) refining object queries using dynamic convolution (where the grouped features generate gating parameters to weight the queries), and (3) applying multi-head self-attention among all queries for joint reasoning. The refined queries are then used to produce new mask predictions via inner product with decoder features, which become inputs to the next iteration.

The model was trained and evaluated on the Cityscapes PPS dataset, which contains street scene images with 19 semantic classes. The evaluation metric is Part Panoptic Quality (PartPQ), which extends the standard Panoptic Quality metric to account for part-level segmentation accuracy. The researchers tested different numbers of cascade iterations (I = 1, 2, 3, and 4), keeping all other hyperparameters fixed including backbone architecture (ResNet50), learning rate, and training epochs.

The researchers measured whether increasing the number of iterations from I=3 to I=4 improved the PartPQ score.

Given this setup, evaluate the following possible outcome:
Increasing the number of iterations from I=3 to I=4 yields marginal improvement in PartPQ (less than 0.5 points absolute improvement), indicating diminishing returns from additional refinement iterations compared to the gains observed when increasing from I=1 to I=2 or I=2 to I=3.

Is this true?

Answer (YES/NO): NO